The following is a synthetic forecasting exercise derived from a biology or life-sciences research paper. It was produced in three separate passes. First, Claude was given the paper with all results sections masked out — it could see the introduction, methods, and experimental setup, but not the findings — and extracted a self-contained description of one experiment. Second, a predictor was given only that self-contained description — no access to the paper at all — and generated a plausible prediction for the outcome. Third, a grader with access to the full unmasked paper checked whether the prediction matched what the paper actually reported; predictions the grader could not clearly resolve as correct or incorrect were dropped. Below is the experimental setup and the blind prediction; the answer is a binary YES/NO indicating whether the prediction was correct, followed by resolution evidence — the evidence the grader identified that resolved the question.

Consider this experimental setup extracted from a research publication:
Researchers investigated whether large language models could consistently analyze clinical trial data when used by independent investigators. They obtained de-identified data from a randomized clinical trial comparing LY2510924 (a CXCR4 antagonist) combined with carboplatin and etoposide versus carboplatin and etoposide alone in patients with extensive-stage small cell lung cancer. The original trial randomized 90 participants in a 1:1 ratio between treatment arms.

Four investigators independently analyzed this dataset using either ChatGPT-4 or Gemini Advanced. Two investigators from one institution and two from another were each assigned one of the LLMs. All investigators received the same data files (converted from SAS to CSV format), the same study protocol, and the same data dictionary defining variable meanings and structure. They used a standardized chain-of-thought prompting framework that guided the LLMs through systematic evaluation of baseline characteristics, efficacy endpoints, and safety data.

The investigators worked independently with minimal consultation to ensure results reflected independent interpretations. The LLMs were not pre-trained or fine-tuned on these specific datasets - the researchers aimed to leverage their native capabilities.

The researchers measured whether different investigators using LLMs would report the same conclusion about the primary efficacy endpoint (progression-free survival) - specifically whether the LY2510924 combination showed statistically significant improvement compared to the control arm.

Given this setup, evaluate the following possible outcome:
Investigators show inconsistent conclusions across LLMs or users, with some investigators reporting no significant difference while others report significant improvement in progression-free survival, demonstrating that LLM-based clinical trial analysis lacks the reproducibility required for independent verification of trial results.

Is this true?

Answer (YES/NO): YES